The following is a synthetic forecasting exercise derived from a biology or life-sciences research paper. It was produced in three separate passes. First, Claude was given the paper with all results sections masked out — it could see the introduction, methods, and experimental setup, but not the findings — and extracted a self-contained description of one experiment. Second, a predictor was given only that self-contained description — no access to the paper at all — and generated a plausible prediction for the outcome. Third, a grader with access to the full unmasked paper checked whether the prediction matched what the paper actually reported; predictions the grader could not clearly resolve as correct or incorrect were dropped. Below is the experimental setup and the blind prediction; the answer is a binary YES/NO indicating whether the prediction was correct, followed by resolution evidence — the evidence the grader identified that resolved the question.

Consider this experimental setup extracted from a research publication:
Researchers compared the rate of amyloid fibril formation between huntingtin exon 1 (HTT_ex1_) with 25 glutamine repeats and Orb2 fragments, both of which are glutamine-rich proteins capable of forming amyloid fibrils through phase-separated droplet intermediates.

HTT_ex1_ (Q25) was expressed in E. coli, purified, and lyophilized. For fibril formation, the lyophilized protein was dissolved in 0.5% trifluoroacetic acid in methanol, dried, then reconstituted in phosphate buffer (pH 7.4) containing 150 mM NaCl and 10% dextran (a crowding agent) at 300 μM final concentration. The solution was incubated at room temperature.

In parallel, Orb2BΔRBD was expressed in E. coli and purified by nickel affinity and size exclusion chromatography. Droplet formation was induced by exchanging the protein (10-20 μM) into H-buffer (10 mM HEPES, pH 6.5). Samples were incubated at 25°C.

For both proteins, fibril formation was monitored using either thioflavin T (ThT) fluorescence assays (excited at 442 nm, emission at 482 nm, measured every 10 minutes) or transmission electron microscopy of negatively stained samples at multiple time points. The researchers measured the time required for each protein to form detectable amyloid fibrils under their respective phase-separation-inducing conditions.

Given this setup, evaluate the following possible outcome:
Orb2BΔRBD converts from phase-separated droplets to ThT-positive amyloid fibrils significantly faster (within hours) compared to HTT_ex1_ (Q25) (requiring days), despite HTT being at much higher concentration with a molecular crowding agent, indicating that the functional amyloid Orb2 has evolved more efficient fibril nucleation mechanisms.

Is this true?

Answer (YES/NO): NO